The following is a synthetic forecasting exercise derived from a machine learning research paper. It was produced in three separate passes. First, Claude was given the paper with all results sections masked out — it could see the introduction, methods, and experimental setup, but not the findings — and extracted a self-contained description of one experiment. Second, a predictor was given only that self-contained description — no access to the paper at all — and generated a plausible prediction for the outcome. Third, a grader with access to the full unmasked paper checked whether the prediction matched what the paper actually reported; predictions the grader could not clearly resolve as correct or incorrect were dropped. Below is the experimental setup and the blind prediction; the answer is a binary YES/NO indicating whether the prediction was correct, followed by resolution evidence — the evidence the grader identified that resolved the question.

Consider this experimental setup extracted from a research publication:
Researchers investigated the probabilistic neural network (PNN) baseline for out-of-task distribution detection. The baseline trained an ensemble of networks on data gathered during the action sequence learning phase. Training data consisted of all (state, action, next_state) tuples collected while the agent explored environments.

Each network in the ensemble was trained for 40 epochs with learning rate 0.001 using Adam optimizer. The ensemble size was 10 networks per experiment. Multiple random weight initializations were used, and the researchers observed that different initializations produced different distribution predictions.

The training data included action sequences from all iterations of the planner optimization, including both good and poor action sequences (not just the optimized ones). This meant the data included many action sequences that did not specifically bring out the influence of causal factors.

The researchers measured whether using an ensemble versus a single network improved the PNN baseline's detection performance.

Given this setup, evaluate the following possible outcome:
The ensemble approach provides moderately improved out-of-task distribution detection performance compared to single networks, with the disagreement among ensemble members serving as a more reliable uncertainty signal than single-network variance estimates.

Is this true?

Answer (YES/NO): NO